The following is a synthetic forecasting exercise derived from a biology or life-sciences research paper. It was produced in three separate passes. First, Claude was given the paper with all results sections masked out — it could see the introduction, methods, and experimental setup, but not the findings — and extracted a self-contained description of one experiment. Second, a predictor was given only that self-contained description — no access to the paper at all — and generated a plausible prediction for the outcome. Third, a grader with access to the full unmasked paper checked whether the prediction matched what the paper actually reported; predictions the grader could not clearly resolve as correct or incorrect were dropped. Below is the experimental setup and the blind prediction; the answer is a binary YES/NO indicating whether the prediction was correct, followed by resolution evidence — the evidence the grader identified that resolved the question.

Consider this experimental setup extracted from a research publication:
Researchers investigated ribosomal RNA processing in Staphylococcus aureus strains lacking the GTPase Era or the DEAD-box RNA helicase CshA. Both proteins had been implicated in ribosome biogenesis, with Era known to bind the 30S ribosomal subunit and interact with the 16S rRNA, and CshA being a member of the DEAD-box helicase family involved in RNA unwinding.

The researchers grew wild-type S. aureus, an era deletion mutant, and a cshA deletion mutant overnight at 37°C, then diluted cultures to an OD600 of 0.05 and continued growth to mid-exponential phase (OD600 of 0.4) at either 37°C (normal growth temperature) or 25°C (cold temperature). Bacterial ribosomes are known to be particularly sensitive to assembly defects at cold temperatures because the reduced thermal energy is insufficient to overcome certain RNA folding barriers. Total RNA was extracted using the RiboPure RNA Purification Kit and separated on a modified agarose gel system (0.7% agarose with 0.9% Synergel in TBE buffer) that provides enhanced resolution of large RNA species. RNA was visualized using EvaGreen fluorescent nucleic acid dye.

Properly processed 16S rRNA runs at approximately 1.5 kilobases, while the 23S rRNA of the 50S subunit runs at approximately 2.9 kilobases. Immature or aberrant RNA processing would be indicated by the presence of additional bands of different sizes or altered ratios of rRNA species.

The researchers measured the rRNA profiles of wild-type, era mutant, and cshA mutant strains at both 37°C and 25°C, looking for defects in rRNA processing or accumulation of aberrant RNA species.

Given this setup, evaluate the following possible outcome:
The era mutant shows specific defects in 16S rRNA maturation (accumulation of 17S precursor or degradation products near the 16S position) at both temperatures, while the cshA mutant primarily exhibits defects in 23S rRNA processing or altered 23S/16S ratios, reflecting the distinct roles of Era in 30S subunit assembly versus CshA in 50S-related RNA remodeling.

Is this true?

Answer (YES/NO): NO